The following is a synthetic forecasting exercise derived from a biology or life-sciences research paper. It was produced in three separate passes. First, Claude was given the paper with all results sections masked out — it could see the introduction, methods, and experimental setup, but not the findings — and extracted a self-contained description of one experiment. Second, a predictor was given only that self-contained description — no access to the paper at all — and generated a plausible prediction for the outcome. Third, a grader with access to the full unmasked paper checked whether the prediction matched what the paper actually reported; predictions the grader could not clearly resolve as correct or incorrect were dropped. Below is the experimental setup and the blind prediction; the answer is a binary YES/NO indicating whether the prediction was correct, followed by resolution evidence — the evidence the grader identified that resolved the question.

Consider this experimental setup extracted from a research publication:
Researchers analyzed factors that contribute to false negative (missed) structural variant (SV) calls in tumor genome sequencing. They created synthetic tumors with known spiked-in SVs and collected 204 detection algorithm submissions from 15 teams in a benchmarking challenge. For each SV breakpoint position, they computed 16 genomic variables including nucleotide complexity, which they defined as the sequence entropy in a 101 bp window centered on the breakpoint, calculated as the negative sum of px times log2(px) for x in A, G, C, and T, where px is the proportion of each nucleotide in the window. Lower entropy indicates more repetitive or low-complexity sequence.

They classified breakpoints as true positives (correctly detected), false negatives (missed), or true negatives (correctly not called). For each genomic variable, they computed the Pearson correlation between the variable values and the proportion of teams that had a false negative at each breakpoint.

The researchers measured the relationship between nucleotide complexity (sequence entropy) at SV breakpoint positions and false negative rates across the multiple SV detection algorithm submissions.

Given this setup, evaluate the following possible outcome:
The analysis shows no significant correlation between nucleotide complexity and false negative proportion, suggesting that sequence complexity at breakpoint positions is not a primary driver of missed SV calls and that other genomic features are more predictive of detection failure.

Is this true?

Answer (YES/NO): YES